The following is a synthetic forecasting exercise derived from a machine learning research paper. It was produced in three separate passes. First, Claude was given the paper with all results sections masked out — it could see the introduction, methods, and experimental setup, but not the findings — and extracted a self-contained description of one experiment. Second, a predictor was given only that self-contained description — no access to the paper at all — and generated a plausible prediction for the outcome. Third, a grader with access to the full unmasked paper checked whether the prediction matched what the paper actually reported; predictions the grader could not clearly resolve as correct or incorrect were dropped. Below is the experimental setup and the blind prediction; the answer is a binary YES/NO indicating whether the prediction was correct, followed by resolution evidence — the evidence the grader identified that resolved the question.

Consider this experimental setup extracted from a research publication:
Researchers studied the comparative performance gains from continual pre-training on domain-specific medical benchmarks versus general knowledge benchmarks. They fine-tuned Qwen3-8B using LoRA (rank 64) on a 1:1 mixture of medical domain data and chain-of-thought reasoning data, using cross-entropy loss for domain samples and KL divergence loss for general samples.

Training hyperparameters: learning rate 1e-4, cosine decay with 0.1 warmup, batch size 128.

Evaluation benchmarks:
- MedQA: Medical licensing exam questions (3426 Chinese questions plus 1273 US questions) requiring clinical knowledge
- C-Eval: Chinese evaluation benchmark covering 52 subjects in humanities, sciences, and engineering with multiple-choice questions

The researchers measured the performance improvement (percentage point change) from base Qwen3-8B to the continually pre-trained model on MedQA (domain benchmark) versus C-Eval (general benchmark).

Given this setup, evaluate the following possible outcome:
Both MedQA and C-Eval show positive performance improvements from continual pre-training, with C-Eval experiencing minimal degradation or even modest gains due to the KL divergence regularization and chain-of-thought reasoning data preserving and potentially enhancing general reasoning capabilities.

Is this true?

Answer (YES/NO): NO